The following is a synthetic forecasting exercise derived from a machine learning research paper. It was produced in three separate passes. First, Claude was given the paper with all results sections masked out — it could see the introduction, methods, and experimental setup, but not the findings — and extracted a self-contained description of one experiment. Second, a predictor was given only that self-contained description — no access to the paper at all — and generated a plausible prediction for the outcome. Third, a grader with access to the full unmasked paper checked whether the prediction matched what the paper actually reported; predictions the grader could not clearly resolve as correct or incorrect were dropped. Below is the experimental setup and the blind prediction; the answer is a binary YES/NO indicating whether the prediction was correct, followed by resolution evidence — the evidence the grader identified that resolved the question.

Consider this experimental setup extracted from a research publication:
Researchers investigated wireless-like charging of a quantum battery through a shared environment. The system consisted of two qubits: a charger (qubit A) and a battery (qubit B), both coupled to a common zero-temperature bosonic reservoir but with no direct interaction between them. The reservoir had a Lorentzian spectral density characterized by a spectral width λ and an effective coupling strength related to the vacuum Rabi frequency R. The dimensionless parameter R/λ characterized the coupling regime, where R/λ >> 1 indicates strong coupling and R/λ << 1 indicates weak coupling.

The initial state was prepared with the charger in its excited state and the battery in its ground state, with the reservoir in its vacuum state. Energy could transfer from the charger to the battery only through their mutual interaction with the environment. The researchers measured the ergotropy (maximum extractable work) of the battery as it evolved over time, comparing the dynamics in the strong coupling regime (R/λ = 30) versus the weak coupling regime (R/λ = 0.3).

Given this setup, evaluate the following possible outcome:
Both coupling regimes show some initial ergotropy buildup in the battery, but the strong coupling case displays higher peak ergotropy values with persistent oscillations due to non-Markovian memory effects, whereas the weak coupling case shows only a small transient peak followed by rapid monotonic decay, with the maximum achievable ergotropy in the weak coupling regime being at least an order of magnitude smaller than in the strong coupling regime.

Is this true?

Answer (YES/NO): NO